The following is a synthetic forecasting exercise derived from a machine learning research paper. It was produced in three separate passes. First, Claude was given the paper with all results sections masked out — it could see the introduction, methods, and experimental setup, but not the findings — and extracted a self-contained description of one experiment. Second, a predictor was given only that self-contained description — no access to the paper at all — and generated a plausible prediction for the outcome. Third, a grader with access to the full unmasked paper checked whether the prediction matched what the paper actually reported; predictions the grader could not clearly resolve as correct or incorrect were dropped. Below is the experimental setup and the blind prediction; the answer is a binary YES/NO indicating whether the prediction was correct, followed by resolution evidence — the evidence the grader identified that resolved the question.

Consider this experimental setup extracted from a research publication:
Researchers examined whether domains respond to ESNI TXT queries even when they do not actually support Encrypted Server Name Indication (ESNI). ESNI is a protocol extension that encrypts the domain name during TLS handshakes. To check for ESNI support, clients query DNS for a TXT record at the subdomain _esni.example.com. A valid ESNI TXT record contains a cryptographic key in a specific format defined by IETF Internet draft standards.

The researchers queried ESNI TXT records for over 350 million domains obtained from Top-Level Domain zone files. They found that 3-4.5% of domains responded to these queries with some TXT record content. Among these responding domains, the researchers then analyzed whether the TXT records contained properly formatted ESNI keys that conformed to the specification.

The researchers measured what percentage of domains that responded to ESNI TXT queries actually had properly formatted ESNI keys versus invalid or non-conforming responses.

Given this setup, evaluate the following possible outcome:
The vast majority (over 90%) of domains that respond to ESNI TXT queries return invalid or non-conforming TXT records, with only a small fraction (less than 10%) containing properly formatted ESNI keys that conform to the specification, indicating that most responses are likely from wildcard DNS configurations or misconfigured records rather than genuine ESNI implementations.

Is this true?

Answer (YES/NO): NO